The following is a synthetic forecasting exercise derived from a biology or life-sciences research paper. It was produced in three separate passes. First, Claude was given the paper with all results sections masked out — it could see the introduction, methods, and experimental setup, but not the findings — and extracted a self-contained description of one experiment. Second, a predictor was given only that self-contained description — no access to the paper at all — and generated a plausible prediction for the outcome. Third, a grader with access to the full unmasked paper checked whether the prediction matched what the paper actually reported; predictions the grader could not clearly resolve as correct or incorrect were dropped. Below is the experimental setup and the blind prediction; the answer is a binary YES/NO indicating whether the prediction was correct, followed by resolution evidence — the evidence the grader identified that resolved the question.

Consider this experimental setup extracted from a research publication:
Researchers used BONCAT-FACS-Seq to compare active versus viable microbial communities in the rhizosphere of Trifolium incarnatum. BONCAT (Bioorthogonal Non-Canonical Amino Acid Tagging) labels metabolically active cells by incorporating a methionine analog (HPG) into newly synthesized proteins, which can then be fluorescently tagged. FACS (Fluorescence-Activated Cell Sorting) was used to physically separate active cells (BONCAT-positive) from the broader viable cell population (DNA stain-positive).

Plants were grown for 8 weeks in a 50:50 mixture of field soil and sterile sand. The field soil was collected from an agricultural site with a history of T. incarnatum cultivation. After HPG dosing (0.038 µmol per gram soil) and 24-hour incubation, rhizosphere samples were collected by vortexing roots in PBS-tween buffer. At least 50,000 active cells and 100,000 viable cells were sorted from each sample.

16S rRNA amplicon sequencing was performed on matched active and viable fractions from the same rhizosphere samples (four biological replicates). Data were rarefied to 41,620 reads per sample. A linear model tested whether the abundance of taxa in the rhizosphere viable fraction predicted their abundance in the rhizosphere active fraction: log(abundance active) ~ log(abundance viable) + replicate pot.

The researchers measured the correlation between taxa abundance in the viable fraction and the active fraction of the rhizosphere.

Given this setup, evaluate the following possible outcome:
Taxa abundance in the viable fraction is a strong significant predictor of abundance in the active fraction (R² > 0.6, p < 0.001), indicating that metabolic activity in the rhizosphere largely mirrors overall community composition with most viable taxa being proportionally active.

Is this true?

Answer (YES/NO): NO